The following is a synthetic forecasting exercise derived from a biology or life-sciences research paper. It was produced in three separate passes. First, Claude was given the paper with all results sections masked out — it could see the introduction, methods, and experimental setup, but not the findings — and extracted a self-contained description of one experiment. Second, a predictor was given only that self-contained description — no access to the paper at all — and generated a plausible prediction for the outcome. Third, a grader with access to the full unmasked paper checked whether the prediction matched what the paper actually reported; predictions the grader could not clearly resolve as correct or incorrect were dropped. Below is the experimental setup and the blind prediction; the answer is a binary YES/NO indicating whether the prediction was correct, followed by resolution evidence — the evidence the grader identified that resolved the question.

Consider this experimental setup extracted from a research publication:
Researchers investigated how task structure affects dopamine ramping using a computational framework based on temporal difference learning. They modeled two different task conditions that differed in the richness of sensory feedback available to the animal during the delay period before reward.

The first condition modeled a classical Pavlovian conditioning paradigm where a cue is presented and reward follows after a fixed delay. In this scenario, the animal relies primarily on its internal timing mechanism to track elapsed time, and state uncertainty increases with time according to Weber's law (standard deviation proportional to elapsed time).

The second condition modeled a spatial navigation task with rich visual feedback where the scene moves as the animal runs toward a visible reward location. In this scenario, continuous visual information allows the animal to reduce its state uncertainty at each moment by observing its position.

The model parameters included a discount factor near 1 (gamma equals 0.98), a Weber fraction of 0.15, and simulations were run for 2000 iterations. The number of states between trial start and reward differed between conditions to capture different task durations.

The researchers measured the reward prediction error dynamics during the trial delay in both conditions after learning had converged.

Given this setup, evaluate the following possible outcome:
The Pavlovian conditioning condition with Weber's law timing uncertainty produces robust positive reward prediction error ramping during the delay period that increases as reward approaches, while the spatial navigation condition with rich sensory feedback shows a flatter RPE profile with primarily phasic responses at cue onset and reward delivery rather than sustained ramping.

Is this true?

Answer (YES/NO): NO